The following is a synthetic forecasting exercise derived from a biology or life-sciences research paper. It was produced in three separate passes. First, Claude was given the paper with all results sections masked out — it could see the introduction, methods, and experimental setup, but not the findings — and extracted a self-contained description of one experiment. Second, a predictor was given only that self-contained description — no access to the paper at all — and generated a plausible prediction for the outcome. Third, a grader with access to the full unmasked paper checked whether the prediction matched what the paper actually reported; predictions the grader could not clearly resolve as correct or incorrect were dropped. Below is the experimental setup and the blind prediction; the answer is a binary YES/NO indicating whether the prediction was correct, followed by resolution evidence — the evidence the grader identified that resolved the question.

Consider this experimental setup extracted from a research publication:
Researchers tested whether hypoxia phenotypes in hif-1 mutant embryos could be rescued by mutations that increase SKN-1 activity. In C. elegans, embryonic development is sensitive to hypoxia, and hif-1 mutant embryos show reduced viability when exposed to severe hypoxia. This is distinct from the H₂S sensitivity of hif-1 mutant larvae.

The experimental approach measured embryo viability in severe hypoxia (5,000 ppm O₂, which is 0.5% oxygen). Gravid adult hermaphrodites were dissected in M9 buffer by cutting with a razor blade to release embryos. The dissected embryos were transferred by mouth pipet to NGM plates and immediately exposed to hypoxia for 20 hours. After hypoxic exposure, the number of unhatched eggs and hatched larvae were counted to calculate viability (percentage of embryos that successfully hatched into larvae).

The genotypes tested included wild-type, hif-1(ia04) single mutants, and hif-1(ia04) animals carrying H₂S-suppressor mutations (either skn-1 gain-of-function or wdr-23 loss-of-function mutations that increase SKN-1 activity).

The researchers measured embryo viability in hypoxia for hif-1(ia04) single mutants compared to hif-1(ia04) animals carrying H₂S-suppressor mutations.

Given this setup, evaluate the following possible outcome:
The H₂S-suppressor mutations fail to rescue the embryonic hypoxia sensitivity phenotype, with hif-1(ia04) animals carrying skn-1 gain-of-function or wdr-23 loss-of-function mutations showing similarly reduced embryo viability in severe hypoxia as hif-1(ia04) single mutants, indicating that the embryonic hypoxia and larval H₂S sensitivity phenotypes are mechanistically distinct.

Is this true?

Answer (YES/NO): YES